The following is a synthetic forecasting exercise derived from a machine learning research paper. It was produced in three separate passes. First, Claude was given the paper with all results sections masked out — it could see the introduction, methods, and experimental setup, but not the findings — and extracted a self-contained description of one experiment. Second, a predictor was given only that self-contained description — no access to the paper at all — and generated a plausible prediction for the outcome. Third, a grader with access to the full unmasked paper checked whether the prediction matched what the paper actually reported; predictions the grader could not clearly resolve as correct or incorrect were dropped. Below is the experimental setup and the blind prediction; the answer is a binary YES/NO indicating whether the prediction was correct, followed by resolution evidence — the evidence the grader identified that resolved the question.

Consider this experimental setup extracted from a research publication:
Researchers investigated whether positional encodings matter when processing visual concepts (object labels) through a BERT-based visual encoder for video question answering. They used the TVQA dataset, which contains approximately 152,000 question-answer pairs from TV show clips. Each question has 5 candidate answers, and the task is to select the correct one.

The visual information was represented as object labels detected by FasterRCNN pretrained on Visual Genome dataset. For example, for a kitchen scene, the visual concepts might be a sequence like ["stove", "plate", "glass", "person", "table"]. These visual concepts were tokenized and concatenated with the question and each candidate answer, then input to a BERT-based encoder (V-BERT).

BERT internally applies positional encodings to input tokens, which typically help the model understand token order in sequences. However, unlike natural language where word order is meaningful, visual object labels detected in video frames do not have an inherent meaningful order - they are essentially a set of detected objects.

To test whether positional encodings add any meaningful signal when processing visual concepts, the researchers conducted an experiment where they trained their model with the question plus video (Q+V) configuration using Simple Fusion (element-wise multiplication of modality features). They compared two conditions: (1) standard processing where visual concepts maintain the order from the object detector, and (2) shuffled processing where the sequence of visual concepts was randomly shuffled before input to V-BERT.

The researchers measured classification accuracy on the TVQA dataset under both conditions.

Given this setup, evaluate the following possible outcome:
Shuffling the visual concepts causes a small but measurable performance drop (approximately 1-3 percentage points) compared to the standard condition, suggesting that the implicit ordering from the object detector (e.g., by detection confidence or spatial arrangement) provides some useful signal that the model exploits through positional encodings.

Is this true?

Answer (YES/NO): NO